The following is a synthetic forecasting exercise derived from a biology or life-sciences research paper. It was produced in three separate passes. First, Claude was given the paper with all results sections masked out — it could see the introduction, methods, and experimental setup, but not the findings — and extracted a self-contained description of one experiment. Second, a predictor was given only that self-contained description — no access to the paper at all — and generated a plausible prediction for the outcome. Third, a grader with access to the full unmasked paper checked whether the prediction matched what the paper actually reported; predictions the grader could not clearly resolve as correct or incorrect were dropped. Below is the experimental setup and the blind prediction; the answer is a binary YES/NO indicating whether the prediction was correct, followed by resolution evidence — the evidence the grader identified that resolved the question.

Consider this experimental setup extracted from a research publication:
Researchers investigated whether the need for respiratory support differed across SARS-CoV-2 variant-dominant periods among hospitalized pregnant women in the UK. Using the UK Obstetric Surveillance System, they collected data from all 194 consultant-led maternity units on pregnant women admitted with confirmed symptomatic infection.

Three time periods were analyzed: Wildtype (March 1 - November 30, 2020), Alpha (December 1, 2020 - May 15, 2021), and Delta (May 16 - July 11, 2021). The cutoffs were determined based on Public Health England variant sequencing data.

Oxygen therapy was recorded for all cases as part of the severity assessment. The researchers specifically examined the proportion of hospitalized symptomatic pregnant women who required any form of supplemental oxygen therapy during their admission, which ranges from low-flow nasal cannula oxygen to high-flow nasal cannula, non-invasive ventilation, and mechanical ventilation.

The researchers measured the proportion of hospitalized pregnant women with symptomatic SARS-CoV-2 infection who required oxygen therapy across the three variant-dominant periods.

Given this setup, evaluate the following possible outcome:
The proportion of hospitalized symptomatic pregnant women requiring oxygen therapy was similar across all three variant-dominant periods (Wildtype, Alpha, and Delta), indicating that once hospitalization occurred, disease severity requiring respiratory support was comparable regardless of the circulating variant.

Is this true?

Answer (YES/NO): NO